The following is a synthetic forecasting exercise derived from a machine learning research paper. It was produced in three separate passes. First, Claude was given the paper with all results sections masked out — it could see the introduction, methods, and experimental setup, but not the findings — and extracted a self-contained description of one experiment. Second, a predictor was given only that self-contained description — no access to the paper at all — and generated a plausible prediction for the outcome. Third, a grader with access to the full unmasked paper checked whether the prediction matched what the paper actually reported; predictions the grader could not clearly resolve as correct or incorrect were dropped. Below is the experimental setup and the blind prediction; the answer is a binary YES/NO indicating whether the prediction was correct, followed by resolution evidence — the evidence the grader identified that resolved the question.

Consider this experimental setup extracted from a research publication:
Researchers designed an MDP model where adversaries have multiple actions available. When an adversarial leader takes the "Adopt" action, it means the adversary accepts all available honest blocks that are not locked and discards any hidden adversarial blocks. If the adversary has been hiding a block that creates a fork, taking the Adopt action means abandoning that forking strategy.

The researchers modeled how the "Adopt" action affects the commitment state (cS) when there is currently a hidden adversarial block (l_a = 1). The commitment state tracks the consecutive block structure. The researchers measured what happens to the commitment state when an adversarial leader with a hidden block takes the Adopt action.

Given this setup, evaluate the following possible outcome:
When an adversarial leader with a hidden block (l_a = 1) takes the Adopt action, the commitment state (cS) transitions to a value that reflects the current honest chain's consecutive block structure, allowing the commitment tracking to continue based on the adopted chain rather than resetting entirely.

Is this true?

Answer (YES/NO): NO